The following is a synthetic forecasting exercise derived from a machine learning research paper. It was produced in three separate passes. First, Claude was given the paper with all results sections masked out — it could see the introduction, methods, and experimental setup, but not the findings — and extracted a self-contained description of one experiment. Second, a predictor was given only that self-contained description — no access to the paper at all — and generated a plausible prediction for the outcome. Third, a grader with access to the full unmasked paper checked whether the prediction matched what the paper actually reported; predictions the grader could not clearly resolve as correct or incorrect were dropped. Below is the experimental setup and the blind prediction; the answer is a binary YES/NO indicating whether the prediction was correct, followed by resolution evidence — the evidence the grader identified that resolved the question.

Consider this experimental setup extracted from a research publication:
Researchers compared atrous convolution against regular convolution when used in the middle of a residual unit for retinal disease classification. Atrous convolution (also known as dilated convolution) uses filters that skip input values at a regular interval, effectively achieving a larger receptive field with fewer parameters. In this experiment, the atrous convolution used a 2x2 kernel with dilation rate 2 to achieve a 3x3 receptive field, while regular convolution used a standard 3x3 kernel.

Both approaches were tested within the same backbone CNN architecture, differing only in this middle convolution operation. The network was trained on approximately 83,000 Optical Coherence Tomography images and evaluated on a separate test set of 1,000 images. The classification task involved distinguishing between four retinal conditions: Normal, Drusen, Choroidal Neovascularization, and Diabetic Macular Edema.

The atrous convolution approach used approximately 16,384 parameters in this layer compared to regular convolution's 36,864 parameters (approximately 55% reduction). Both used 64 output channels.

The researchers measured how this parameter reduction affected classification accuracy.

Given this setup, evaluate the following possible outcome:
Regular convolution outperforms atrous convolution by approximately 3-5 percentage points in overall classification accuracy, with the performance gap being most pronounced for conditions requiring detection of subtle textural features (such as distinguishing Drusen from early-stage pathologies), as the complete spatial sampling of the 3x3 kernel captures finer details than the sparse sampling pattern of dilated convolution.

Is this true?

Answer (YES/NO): NO